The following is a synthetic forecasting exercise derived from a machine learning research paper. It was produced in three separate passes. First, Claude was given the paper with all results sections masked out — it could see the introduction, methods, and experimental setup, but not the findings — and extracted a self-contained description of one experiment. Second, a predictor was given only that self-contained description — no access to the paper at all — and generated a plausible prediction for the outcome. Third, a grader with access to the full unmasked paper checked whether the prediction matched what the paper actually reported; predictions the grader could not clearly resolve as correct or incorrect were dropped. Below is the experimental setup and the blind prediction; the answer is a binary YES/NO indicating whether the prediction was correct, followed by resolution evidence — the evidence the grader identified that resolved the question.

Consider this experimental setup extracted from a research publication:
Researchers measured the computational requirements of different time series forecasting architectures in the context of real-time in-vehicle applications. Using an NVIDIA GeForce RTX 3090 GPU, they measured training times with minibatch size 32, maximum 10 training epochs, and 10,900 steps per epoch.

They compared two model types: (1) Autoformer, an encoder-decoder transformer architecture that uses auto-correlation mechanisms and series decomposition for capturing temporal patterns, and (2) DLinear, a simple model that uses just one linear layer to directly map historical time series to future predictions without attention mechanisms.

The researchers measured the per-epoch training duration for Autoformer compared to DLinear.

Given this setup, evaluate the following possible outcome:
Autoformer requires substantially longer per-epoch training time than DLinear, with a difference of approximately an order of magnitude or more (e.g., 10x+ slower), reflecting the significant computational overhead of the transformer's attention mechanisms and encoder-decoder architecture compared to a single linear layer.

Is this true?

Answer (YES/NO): YES